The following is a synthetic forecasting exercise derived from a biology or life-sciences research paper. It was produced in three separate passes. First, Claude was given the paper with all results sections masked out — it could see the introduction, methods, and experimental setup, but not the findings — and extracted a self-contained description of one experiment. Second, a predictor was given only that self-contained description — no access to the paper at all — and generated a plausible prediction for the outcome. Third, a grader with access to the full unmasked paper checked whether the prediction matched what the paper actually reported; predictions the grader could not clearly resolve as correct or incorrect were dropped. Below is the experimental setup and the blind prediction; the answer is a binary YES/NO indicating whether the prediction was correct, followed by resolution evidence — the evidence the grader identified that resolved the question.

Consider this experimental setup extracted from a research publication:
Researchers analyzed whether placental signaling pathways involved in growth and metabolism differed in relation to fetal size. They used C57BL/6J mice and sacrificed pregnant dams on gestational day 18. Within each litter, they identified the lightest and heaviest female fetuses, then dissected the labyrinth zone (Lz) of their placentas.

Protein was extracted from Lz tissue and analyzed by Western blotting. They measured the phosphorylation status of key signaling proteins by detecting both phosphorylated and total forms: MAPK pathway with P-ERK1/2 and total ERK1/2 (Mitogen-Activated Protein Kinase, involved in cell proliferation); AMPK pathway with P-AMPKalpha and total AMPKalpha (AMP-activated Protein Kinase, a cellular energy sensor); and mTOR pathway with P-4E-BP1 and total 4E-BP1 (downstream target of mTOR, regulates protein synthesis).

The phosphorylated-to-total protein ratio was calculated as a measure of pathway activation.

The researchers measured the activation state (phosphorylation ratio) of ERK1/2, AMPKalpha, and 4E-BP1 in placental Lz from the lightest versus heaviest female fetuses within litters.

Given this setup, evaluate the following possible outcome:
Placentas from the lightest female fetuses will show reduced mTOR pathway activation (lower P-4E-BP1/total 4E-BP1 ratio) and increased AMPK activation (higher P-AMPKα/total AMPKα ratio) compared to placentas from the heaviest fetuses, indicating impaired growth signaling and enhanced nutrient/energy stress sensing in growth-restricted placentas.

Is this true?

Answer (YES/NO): NO